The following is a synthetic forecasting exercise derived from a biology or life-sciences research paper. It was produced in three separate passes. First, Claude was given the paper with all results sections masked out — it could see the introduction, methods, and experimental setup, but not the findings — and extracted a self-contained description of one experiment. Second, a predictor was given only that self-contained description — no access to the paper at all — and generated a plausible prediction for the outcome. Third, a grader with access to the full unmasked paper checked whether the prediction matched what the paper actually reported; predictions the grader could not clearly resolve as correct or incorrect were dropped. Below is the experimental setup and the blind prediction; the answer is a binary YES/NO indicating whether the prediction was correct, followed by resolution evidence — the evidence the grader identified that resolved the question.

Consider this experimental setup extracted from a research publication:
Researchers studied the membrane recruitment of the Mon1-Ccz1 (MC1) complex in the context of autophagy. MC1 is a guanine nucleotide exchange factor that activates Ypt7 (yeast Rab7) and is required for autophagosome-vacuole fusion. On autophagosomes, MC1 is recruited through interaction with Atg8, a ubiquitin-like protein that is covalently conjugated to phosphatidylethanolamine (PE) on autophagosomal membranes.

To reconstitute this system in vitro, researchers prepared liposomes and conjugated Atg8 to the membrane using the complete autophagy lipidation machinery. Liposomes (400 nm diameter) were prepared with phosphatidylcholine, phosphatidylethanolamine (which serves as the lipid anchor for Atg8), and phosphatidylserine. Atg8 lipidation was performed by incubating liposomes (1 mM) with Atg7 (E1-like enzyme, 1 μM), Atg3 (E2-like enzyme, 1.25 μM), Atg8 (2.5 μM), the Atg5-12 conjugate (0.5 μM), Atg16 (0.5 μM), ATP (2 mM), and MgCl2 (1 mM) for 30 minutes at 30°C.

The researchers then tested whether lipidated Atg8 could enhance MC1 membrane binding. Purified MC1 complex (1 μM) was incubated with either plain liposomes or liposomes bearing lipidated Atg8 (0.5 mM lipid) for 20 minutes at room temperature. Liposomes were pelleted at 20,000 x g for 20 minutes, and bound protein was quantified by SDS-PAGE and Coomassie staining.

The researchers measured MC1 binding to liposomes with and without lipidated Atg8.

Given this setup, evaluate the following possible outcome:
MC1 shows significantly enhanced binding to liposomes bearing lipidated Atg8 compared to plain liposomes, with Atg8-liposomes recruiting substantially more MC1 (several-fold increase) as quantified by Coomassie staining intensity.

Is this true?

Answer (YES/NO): NO